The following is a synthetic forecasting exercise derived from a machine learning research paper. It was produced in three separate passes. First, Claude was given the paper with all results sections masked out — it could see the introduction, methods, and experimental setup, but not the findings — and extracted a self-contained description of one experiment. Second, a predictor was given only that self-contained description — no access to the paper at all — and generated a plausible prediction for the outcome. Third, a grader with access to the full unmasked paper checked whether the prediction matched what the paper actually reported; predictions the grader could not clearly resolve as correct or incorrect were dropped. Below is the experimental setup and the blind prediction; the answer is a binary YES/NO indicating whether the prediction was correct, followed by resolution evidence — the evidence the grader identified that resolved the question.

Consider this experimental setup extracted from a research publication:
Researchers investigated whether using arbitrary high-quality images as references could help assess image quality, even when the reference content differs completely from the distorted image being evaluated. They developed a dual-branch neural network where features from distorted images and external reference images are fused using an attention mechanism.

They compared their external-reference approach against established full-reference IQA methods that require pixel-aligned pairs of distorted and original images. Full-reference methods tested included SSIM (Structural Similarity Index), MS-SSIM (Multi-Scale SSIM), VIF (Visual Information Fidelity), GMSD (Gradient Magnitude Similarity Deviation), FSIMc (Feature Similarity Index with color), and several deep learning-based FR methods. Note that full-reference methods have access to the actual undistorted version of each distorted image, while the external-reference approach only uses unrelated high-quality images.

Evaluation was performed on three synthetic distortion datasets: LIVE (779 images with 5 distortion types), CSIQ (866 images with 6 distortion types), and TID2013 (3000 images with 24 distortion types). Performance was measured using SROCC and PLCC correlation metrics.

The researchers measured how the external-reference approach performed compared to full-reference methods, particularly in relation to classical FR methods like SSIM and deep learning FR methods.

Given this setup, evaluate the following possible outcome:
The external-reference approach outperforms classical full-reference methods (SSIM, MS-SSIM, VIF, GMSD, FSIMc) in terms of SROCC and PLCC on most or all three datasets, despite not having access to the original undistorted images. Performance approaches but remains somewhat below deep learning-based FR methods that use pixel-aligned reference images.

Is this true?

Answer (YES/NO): YES